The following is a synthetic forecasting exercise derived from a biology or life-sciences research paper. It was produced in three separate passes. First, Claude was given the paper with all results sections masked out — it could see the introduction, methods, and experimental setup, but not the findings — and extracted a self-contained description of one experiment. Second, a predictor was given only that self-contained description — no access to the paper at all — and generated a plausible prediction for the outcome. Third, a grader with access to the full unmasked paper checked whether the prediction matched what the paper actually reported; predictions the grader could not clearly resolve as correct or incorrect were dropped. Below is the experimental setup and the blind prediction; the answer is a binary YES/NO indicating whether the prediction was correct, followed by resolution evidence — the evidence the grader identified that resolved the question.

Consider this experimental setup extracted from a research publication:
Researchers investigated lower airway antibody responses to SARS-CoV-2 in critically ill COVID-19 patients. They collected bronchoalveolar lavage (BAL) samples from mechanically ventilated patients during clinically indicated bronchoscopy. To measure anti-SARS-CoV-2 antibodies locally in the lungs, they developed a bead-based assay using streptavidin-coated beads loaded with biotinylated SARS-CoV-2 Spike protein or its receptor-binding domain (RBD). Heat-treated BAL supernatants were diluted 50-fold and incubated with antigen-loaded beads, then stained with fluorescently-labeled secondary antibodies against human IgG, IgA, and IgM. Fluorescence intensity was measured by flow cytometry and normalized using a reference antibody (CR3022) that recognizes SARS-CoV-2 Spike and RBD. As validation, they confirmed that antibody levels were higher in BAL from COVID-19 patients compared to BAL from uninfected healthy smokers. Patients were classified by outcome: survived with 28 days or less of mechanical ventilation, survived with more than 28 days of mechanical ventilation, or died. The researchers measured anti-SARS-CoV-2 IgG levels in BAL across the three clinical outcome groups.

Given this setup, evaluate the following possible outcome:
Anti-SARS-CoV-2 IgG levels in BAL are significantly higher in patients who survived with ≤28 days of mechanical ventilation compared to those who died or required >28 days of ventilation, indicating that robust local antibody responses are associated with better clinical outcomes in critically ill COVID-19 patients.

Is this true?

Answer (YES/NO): NO